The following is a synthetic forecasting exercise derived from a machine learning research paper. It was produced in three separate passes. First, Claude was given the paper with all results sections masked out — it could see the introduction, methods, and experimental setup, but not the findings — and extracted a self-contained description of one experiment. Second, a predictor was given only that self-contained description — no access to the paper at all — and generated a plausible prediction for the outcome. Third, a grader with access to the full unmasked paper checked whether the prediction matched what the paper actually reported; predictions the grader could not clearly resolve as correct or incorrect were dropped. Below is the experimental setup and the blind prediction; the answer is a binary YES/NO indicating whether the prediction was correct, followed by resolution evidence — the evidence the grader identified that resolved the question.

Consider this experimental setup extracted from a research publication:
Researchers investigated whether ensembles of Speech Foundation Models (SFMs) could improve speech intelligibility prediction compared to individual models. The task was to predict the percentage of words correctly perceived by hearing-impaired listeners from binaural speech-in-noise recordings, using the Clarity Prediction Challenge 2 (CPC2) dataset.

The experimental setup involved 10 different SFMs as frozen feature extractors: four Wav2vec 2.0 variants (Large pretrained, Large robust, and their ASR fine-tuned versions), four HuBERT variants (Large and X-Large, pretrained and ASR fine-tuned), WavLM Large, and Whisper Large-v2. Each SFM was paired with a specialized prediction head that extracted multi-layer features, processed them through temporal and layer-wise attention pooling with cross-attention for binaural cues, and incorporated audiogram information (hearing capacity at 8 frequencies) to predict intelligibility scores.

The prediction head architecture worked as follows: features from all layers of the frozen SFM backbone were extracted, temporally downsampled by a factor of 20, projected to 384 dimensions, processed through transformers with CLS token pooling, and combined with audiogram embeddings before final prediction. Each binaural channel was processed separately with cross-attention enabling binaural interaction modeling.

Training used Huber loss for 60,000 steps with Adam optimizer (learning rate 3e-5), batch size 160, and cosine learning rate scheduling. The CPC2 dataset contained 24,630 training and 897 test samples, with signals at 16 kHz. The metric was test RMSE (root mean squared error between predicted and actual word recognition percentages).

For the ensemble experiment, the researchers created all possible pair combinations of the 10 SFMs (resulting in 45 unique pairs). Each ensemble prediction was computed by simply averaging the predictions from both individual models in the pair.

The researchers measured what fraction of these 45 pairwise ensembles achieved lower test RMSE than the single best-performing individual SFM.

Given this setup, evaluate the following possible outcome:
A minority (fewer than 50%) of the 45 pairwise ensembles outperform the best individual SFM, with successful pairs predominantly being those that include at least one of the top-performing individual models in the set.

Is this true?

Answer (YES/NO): NO